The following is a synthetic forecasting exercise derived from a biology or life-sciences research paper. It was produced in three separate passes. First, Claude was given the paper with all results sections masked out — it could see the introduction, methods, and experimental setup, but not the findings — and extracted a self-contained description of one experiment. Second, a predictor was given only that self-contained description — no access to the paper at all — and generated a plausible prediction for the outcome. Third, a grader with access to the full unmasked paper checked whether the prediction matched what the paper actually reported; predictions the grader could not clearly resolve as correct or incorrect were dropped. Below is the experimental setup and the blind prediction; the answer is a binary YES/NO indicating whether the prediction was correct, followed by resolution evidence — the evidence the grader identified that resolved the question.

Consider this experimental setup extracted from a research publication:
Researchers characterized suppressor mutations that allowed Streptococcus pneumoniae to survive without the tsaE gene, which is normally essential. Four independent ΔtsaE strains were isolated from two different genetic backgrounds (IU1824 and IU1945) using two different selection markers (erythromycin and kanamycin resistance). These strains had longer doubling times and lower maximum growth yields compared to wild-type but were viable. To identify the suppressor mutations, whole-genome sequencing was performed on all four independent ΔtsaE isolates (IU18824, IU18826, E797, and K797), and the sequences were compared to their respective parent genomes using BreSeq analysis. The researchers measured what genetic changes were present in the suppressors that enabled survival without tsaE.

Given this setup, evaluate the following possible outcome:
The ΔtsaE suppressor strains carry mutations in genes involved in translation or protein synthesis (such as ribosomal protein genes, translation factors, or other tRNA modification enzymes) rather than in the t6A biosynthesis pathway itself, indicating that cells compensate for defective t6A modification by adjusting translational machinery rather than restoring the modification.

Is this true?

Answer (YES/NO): NO